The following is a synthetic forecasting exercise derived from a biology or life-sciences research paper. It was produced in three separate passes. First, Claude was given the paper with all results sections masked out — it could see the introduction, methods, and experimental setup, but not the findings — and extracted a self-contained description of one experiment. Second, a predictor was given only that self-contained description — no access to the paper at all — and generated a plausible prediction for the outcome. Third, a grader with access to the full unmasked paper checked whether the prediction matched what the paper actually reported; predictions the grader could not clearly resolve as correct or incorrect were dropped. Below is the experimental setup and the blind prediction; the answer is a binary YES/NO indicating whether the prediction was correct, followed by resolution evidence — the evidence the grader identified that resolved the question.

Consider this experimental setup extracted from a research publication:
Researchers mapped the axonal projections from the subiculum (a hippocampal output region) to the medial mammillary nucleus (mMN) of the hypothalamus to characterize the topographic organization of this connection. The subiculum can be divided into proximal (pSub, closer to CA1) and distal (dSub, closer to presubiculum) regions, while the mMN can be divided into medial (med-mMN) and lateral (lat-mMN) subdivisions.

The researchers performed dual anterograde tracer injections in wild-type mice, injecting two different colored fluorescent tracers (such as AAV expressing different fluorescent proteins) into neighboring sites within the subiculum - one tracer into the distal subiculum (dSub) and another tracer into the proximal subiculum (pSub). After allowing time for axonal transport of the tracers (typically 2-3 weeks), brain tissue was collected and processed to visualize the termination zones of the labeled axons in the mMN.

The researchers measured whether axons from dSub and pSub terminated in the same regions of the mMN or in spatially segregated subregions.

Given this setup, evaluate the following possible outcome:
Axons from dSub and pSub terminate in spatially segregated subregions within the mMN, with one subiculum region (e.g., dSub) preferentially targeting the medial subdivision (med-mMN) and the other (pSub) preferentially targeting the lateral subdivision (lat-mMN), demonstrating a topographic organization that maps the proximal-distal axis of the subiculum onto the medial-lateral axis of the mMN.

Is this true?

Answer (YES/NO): NO